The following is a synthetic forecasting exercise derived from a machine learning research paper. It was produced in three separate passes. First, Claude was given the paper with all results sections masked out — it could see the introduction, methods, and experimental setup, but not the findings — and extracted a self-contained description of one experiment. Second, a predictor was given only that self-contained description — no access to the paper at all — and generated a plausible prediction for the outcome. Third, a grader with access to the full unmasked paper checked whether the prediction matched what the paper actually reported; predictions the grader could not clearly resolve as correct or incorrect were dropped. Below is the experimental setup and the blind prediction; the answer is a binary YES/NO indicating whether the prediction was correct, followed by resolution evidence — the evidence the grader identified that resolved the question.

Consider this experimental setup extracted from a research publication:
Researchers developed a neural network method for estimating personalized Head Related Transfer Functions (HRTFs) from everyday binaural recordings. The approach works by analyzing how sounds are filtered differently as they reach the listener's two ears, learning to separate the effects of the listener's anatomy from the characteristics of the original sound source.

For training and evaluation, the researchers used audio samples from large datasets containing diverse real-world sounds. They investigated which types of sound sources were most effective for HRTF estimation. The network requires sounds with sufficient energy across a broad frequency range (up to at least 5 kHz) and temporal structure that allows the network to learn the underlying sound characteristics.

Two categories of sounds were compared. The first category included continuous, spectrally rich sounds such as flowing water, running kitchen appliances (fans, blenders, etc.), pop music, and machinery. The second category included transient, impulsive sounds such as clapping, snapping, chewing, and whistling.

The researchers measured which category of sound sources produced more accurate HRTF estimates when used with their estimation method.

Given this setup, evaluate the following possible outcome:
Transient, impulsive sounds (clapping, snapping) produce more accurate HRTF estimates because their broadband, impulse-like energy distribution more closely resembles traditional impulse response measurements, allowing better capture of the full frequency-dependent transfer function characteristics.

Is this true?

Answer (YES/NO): NO